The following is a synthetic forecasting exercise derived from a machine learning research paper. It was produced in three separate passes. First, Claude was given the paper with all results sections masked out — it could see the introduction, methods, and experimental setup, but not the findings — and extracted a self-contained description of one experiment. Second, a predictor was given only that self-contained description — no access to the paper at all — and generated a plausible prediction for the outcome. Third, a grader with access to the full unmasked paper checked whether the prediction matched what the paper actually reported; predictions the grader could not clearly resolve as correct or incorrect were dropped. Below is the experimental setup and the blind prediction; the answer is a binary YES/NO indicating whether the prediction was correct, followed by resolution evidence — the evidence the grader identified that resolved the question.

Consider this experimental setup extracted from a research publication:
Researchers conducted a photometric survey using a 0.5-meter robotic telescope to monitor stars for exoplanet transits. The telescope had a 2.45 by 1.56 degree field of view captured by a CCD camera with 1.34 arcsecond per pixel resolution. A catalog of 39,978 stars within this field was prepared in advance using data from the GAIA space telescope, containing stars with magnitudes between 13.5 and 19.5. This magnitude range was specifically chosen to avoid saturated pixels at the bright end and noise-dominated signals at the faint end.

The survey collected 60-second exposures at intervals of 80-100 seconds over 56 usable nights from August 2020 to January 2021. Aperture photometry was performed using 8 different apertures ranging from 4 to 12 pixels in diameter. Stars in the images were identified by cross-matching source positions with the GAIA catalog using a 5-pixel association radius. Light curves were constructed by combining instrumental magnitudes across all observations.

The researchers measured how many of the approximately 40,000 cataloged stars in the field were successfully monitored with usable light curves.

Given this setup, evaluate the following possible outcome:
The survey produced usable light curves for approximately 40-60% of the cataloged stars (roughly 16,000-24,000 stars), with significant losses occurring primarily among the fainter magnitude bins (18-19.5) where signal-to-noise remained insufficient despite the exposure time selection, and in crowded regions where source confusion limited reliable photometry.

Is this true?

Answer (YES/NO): NO